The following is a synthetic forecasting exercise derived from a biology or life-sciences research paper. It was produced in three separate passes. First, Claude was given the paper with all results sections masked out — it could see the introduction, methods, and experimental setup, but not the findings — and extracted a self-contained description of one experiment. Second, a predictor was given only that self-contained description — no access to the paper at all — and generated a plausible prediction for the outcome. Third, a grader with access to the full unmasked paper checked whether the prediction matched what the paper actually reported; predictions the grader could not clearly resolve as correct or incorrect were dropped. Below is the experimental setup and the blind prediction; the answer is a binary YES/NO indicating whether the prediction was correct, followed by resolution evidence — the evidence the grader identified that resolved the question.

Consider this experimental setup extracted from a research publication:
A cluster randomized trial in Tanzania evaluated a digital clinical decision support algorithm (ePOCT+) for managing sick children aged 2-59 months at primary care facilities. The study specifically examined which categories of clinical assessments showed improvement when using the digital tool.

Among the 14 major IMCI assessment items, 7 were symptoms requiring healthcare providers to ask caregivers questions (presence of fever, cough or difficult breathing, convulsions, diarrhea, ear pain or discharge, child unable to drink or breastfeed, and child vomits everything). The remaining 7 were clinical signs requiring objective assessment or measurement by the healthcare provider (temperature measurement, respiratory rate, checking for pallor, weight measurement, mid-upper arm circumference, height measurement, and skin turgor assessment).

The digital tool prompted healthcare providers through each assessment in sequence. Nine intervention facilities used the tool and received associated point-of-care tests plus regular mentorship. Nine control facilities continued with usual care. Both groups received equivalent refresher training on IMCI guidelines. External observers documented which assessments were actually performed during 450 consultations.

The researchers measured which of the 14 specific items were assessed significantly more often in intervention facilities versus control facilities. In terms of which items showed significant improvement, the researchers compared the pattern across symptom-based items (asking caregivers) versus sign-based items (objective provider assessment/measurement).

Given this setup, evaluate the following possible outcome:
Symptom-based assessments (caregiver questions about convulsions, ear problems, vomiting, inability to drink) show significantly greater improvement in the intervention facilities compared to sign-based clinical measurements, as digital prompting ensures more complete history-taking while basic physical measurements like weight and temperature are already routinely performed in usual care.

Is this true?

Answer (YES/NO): NO